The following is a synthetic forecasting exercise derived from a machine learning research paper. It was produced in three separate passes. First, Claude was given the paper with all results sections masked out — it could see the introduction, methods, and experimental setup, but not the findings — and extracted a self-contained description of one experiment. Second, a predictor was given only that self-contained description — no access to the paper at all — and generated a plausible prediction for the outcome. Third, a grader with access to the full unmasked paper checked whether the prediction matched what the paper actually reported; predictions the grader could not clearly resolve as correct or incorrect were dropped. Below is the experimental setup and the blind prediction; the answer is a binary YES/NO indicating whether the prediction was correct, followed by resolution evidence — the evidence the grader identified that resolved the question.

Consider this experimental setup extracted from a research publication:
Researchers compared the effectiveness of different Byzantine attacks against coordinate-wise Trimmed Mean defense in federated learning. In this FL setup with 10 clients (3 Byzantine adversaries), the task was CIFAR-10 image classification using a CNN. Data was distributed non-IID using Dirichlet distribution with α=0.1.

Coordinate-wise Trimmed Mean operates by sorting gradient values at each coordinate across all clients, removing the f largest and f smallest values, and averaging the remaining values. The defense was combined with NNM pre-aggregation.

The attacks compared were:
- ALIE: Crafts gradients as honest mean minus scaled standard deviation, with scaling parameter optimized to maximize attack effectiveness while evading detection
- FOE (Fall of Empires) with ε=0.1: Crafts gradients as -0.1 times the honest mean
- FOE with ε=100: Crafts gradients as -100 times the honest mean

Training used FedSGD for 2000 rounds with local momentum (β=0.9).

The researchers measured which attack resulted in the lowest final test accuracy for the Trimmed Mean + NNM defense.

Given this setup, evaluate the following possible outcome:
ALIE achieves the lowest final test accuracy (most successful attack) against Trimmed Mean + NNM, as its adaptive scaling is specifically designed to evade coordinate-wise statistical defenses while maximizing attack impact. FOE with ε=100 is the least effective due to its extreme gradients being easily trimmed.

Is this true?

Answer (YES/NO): YES